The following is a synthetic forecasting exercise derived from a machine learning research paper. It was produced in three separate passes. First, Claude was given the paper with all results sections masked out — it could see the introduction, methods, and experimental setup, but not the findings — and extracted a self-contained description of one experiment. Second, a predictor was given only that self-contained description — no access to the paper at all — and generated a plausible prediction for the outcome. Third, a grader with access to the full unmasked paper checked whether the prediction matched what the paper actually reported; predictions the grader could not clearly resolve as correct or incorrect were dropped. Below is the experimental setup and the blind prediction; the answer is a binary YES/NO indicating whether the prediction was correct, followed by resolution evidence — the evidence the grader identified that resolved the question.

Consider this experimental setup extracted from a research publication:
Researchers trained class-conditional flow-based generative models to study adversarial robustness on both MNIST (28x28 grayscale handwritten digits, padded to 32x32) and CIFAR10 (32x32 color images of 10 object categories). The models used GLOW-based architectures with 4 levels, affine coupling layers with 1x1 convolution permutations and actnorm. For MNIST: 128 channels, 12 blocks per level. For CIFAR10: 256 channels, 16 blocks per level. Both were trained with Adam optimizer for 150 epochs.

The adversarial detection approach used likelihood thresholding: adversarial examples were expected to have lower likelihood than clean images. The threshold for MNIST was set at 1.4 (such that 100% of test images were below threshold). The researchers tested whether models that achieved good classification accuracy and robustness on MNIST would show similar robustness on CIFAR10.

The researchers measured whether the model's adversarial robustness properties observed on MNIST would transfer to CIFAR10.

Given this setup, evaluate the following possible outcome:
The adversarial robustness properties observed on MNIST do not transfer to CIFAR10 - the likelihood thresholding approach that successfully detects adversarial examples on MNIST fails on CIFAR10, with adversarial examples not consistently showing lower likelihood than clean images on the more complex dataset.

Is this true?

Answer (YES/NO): YES